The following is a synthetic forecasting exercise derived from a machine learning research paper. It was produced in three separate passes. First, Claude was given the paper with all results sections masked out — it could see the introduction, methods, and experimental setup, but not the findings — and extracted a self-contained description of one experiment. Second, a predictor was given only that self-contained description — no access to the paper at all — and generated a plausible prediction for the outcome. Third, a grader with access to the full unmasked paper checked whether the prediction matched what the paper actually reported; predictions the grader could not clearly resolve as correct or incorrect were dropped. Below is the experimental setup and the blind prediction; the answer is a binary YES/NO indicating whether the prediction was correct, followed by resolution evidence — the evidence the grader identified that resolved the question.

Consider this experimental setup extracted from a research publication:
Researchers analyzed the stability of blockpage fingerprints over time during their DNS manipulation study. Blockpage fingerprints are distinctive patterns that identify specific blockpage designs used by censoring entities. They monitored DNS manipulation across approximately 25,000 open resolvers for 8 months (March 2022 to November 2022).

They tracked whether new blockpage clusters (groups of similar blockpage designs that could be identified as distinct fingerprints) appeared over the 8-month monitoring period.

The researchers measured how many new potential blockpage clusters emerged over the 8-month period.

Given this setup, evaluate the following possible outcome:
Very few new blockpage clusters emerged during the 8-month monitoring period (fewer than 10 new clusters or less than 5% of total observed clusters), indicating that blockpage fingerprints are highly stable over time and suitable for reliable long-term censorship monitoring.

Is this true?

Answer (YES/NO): NO